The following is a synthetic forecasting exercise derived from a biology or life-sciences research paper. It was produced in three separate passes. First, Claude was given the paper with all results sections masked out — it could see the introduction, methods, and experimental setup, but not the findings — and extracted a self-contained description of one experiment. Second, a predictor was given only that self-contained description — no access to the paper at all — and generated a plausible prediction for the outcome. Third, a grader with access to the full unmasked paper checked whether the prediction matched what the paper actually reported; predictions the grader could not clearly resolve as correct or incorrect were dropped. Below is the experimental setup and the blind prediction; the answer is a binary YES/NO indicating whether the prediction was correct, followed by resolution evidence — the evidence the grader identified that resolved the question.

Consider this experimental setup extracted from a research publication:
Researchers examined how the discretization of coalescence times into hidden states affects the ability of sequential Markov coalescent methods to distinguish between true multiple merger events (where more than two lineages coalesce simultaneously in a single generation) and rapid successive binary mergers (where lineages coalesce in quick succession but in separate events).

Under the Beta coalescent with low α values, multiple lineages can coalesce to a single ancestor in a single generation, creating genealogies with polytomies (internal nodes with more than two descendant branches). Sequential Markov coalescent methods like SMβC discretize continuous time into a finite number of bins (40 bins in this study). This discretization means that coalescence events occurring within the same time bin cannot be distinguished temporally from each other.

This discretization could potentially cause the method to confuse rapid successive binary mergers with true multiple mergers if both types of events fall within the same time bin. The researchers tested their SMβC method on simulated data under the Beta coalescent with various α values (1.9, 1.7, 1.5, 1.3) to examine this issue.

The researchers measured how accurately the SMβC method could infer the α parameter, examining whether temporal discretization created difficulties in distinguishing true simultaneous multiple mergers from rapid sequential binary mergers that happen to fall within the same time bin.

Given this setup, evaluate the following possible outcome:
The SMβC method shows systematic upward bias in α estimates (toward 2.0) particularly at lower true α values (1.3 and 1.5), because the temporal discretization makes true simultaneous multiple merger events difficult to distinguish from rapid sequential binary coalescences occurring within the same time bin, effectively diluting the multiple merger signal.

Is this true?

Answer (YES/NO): YES